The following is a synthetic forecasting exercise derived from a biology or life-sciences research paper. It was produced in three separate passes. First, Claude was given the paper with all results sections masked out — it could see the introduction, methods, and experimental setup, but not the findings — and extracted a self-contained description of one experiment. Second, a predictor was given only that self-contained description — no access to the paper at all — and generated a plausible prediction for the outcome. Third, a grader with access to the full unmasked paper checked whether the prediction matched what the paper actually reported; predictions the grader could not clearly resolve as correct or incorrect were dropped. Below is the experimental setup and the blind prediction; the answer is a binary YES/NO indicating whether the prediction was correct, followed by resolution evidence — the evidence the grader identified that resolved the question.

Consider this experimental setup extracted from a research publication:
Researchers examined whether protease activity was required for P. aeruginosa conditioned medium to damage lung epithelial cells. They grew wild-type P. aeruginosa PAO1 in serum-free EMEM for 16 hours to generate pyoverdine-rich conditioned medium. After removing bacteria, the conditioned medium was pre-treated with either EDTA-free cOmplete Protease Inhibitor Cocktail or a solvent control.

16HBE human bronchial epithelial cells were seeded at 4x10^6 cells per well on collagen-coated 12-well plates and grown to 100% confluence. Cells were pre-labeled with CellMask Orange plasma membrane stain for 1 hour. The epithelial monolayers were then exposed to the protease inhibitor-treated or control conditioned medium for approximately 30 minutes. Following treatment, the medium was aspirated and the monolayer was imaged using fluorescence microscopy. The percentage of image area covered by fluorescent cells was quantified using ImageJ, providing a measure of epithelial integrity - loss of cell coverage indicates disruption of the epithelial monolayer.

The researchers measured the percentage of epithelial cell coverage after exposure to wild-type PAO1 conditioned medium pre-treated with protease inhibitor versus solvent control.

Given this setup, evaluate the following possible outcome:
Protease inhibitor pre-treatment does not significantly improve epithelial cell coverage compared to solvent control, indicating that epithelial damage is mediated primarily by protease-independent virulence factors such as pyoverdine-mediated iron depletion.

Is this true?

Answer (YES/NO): NO